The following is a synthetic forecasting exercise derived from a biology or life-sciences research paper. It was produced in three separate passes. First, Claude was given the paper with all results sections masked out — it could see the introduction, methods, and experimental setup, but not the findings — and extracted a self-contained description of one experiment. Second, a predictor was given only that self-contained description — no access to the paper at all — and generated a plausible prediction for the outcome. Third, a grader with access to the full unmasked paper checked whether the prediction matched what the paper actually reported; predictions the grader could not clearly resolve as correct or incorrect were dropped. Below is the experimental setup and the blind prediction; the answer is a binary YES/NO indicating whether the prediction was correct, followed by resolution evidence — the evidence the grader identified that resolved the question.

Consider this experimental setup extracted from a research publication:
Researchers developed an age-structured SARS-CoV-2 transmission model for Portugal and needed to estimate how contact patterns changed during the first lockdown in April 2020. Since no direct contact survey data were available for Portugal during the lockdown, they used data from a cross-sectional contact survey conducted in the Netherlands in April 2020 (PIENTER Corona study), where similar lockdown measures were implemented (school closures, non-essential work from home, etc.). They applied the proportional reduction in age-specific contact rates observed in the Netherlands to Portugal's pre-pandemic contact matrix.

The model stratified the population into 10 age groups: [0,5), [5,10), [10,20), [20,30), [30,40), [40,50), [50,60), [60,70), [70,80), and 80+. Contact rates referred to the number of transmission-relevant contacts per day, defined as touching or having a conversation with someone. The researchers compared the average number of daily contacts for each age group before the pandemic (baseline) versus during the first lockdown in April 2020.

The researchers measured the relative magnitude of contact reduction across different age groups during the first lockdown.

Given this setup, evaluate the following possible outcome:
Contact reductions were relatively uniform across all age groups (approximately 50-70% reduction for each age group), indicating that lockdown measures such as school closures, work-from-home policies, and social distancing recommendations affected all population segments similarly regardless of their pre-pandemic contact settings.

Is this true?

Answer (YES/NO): NO